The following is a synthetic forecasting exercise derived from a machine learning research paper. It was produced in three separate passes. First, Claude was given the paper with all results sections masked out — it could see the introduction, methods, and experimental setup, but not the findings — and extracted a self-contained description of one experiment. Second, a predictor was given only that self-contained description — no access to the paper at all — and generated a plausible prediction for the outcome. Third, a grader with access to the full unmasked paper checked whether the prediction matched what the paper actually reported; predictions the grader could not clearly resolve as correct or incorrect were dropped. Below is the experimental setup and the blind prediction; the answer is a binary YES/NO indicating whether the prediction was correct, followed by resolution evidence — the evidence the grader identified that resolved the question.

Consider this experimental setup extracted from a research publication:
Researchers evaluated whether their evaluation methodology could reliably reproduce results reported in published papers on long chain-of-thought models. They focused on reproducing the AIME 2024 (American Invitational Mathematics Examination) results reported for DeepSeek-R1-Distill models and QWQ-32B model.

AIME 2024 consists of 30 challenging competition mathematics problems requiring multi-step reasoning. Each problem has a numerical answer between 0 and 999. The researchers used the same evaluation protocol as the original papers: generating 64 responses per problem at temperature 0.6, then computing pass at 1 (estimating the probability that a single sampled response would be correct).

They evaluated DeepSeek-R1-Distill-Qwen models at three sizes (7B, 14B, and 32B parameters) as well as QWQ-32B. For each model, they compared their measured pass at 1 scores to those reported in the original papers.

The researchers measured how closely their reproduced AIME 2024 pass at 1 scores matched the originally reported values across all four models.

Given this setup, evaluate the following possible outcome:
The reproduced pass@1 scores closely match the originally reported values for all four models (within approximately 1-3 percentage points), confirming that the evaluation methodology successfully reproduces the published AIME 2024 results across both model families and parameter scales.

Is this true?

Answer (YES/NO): YES